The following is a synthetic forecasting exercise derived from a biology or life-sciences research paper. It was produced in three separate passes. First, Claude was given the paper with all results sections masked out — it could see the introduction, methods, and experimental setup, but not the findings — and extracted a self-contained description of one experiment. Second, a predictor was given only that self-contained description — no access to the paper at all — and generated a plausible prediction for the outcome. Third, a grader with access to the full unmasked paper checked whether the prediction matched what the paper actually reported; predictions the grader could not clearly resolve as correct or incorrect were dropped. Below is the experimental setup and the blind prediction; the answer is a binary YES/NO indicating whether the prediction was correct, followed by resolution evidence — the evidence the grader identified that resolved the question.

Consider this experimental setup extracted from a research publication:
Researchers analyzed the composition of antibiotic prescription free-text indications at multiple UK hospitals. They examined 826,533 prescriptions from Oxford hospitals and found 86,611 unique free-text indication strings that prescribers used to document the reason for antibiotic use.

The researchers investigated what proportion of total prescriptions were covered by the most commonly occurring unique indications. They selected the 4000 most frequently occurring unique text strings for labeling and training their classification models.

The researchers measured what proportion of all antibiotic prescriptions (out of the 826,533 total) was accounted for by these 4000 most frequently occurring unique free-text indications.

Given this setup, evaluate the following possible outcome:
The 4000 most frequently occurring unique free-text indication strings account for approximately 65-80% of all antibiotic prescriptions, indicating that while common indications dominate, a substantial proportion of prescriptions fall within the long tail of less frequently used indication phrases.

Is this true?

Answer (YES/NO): NO